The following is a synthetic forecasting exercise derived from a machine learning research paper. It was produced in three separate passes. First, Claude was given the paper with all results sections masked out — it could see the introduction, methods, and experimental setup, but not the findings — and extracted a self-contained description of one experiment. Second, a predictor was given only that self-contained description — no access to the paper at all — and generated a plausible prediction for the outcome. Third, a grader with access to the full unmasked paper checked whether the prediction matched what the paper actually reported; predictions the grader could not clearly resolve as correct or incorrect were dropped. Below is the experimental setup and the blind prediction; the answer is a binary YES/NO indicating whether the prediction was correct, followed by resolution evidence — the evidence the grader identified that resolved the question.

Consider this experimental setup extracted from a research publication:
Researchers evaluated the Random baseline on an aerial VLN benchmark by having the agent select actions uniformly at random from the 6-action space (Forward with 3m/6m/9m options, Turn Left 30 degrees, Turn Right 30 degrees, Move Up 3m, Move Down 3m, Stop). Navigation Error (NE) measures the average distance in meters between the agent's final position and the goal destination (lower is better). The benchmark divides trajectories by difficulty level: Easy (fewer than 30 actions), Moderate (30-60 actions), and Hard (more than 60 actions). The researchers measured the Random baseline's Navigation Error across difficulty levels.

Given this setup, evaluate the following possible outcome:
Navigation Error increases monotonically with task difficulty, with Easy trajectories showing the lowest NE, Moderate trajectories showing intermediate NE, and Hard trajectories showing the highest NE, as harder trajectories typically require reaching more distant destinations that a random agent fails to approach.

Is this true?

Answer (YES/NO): YES